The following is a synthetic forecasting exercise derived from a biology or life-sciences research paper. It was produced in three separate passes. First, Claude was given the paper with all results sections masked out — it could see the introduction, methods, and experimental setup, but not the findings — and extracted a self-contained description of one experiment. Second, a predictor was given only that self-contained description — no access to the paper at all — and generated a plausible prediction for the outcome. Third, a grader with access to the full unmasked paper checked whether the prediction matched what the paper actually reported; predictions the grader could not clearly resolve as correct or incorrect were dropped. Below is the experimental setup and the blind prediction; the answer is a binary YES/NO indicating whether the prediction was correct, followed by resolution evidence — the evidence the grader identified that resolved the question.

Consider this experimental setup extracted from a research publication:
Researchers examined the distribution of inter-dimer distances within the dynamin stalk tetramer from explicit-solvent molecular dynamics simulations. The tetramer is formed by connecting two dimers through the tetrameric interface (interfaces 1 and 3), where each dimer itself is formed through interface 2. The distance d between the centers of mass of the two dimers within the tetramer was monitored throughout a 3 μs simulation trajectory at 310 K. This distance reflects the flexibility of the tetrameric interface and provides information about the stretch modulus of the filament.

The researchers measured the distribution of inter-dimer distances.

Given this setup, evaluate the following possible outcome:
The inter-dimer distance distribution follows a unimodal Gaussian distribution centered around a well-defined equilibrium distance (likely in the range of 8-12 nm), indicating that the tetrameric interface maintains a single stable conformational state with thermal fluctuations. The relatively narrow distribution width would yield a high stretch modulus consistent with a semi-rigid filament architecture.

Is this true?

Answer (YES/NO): NO